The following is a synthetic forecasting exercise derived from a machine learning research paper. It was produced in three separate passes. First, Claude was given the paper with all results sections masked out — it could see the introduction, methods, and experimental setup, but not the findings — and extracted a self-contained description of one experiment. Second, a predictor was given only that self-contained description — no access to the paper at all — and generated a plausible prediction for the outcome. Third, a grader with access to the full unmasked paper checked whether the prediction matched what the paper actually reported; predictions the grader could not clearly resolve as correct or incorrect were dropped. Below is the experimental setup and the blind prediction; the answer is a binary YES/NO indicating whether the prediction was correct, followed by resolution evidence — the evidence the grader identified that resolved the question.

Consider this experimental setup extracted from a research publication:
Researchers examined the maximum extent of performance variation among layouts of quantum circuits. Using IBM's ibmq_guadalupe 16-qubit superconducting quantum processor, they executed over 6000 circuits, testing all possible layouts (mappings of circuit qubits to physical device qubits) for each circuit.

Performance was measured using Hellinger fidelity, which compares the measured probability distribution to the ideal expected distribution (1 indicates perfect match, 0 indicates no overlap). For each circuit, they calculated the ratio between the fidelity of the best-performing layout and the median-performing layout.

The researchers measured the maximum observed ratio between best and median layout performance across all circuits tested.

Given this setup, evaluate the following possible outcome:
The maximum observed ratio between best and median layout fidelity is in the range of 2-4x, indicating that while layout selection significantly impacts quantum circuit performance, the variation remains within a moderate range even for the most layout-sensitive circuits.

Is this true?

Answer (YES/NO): NO